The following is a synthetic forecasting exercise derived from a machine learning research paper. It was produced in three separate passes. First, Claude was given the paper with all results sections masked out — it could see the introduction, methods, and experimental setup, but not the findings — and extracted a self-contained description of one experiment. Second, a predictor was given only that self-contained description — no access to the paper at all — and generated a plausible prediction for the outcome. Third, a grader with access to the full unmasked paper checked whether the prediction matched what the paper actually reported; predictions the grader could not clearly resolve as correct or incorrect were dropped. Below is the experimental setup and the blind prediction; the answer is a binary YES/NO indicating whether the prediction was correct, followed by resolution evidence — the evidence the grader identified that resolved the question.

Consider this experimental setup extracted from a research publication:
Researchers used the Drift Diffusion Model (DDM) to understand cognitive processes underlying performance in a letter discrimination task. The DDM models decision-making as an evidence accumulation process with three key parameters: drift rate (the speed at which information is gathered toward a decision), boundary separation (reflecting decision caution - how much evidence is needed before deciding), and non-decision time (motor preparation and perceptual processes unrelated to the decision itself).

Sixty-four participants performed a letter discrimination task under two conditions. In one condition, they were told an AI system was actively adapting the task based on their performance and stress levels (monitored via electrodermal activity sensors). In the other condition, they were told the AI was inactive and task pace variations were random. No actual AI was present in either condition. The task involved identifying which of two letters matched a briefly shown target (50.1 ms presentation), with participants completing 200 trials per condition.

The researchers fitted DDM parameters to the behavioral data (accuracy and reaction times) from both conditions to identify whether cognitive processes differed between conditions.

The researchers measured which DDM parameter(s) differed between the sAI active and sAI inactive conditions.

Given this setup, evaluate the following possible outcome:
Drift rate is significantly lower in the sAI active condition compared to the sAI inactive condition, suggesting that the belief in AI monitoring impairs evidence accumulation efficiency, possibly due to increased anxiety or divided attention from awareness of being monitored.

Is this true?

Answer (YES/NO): NO